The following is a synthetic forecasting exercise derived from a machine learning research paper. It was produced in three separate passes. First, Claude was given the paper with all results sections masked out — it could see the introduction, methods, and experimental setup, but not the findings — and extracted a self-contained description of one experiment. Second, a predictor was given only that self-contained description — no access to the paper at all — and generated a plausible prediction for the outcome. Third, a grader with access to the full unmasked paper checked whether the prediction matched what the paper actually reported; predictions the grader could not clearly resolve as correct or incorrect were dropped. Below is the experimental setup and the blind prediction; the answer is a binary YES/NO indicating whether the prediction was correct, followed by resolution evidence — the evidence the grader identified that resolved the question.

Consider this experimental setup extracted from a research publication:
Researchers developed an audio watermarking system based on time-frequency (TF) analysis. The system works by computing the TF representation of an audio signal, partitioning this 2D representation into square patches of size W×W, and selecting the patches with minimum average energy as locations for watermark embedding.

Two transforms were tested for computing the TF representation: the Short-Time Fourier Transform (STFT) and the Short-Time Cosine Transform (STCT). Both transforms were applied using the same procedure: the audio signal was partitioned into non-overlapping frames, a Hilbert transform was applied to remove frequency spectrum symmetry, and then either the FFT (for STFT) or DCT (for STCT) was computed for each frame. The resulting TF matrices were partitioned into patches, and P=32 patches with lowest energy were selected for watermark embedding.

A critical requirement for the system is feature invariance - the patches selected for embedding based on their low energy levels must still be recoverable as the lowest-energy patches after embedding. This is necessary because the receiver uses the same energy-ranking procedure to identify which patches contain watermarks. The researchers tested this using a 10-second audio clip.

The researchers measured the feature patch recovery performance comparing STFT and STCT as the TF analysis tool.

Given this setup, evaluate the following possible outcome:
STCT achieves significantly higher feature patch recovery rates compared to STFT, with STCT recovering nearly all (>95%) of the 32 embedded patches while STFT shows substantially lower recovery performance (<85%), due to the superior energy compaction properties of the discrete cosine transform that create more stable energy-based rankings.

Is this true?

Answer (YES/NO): NO